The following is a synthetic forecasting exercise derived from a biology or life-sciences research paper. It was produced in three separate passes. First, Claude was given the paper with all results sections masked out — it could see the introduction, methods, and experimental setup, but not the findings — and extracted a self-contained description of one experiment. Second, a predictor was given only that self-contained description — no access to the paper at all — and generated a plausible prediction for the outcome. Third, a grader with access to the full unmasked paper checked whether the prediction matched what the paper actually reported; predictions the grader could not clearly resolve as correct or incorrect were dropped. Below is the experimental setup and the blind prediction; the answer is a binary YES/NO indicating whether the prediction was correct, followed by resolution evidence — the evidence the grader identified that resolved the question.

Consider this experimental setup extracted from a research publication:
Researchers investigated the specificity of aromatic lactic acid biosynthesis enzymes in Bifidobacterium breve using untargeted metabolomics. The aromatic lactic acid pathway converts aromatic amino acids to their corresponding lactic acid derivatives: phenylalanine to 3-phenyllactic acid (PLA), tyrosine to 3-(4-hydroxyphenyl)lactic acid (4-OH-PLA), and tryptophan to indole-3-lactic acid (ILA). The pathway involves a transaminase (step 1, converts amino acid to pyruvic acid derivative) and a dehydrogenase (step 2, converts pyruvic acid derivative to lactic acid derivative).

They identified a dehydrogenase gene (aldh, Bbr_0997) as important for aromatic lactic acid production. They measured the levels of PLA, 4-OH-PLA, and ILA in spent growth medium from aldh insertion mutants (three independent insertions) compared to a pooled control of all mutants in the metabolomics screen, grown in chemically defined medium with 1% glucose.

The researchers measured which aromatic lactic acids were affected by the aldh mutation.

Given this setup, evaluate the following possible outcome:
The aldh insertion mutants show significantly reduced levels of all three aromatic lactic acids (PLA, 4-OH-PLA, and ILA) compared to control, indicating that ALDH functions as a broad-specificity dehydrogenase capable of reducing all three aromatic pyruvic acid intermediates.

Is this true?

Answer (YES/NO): NO